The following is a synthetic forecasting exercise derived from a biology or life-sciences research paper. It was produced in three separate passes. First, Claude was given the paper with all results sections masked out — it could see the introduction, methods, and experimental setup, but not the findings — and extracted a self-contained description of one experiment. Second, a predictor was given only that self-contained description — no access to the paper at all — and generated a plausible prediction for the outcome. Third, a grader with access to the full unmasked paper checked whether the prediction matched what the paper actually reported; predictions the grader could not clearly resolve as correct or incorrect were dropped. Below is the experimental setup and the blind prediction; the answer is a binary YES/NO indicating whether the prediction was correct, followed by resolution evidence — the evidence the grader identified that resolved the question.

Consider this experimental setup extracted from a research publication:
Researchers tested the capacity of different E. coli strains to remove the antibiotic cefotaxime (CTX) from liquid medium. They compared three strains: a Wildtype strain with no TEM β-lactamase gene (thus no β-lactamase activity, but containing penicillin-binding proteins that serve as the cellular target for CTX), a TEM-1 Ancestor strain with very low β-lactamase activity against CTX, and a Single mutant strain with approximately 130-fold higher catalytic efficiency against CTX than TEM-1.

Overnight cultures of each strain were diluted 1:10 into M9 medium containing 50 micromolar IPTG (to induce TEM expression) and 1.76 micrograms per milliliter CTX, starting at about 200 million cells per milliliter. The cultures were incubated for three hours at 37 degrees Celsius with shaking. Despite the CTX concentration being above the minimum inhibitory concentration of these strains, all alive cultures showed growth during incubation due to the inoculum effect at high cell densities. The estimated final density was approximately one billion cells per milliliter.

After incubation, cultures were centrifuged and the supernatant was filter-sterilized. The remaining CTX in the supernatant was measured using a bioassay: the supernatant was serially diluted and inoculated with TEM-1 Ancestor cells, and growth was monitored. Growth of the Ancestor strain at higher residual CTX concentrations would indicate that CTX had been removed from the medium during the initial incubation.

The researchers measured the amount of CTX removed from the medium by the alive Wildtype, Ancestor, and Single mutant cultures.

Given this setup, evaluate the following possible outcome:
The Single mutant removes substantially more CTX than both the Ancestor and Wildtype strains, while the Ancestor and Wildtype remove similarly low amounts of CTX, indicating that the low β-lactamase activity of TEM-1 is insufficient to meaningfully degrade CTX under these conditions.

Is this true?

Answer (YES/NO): NO